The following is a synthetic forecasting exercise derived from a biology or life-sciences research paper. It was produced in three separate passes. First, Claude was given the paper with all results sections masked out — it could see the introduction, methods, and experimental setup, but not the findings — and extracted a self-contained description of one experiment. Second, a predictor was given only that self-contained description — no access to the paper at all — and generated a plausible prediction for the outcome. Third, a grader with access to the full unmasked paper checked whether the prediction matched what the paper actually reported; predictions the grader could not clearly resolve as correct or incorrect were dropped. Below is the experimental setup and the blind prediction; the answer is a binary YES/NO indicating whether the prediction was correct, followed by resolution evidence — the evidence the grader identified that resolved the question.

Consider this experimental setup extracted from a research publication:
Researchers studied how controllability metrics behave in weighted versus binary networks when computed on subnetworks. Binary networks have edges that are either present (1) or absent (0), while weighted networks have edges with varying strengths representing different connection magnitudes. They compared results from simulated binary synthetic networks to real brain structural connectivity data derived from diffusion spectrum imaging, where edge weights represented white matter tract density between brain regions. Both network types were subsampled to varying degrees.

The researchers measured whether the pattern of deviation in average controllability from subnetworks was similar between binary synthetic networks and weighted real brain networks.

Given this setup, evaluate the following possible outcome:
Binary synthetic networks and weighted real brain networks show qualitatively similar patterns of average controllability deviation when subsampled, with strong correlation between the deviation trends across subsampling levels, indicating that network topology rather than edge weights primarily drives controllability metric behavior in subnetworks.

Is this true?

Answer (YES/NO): YES